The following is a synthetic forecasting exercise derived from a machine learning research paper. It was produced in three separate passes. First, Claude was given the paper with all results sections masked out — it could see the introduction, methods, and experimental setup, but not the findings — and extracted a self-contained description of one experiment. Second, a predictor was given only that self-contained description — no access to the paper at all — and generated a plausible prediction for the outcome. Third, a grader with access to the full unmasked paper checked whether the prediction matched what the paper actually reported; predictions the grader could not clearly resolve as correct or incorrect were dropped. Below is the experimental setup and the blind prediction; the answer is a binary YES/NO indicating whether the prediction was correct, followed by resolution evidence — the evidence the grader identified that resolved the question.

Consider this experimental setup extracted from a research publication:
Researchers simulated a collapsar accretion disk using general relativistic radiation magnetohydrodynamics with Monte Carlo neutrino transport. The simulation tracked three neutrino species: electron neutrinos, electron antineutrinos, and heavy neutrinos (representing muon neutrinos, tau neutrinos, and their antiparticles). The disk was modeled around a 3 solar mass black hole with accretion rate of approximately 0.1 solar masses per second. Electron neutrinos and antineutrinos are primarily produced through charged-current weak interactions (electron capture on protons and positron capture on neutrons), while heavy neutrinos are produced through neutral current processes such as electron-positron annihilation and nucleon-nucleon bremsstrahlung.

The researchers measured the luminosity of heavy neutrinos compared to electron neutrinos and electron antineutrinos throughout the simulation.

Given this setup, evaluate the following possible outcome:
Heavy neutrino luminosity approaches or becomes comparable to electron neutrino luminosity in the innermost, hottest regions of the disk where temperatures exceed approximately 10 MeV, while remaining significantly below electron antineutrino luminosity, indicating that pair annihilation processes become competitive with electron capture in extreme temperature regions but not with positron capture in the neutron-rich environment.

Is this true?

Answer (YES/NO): NO